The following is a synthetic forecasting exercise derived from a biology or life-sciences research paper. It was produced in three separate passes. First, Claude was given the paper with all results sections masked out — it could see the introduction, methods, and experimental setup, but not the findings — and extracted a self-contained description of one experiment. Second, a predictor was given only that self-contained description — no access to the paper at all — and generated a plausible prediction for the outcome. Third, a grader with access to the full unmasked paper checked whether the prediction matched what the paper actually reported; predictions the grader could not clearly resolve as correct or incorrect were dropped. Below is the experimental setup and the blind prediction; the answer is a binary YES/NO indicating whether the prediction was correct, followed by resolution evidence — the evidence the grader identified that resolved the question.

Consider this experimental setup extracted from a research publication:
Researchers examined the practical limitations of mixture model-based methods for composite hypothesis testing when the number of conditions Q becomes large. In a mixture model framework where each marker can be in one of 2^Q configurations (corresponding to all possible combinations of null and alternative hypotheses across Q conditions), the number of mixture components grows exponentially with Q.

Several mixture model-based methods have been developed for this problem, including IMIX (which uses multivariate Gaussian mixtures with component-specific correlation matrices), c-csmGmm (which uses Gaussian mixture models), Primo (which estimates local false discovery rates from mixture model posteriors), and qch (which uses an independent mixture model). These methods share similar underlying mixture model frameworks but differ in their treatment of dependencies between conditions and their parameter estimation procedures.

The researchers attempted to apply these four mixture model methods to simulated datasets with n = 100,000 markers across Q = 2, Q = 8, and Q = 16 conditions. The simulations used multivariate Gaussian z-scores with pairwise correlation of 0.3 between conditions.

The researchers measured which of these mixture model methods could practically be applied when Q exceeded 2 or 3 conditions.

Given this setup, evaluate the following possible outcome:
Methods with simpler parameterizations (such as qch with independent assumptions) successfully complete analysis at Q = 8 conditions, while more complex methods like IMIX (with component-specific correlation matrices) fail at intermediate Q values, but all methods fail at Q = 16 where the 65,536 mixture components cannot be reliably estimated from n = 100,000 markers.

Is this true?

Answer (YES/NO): NO